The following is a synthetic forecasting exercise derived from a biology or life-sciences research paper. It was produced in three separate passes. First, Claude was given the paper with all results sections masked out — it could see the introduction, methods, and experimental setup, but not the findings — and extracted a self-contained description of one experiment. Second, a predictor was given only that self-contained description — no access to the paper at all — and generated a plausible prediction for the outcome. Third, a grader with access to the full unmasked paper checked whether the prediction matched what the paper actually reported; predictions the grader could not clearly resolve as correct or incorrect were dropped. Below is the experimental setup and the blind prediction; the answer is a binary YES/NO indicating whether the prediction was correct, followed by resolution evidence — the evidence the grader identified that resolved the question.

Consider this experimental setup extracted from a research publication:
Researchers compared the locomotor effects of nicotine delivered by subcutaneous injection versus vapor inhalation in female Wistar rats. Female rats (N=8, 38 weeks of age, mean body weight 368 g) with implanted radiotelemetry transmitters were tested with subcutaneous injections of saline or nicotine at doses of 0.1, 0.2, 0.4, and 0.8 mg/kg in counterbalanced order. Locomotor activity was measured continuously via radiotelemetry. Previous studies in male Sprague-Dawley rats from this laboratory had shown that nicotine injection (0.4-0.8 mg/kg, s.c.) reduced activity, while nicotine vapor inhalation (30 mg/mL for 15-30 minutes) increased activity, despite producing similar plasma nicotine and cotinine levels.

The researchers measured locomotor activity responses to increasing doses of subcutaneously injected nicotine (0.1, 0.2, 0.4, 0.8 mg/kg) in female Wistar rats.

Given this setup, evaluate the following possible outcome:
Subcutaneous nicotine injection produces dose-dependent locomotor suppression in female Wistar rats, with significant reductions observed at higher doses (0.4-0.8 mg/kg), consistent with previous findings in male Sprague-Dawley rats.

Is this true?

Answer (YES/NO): NO